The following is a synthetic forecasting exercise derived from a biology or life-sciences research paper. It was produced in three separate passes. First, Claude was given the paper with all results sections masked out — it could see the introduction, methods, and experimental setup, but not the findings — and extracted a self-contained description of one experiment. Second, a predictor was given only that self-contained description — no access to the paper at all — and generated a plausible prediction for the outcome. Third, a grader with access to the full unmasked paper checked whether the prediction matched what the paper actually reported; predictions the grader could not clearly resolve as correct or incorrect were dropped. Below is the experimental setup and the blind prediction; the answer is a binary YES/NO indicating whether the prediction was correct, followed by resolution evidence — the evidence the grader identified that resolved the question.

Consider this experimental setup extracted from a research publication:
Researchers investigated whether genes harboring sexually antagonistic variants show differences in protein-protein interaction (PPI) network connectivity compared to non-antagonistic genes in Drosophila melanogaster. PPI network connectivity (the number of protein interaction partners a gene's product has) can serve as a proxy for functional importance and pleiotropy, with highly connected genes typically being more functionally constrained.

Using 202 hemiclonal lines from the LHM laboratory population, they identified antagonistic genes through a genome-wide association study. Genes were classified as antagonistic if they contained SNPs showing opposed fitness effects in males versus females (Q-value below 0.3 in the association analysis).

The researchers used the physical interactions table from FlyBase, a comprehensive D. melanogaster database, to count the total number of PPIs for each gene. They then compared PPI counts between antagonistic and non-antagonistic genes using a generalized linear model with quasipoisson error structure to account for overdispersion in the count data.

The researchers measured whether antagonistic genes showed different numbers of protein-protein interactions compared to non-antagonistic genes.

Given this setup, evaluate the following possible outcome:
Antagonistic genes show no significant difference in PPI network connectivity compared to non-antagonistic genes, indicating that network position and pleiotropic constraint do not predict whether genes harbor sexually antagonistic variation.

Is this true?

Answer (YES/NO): YES